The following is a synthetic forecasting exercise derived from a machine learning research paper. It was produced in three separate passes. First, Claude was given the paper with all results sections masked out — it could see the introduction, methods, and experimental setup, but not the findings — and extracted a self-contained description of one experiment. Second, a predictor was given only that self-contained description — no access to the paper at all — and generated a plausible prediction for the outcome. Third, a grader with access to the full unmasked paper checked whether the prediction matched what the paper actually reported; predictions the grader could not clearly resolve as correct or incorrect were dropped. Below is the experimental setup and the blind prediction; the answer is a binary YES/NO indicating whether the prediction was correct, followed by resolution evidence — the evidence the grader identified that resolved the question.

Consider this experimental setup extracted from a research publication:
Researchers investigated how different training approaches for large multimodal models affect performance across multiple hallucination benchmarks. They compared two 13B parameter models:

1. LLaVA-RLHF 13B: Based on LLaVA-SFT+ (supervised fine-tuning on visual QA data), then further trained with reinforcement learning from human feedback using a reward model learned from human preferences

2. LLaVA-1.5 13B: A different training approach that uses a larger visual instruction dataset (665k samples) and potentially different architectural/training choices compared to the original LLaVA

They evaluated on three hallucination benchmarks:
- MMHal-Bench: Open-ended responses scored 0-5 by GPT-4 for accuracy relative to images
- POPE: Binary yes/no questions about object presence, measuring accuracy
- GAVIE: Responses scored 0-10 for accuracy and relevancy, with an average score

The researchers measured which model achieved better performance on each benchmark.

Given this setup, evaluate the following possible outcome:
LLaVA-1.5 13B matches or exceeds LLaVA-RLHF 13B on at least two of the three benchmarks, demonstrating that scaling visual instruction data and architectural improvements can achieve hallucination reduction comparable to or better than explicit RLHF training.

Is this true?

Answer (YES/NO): YES